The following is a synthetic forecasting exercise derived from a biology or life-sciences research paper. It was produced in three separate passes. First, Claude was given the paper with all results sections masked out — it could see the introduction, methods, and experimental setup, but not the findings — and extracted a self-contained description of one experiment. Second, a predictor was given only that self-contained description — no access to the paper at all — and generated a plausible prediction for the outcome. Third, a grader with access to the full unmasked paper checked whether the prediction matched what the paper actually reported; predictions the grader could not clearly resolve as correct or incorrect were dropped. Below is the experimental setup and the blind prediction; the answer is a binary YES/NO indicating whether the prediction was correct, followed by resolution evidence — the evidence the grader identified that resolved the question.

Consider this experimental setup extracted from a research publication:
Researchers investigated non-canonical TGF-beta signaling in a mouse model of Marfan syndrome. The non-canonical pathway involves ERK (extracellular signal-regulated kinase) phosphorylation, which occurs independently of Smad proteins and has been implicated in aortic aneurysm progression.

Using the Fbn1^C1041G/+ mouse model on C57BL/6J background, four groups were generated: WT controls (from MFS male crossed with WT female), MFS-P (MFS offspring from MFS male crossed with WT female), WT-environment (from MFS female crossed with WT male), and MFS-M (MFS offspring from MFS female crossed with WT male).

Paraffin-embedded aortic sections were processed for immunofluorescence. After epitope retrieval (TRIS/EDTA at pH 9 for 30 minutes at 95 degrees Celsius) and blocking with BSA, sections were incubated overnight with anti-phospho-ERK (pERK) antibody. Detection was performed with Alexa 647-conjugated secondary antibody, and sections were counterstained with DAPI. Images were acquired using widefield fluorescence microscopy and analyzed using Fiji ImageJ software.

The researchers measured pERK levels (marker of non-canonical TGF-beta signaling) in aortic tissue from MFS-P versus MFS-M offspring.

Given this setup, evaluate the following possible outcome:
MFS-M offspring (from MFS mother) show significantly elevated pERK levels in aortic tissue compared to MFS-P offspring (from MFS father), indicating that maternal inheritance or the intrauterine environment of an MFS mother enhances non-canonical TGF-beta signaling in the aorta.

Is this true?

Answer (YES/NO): YES